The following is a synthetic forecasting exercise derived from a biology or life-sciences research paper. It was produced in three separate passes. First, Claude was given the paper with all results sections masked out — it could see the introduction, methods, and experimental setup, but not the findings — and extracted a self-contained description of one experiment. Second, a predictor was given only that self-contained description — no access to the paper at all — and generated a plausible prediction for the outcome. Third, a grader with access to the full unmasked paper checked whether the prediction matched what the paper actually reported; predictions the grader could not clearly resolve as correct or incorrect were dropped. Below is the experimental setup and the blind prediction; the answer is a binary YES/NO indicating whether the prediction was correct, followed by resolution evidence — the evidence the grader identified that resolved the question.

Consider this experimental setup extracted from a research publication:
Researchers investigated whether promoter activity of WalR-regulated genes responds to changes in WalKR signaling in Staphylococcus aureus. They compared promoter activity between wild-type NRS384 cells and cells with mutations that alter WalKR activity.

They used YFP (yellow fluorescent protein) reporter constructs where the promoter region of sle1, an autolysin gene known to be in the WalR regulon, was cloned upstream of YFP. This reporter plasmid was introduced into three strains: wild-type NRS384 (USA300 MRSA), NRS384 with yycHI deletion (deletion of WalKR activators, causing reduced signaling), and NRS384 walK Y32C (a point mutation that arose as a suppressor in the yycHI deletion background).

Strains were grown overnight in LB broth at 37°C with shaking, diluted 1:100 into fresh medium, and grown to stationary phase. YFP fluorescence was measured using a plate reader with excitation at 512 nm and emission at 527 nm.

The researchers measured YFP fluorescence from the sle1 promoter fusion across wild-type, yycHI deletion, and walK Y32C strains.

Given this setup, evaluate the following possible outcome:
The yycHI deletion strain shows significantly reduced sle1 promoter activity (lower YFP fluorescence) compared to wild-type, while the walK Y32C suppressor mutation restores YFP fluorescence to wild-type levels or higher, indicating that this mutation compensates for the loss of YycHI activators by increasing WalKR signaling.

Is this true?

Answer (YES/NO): YES